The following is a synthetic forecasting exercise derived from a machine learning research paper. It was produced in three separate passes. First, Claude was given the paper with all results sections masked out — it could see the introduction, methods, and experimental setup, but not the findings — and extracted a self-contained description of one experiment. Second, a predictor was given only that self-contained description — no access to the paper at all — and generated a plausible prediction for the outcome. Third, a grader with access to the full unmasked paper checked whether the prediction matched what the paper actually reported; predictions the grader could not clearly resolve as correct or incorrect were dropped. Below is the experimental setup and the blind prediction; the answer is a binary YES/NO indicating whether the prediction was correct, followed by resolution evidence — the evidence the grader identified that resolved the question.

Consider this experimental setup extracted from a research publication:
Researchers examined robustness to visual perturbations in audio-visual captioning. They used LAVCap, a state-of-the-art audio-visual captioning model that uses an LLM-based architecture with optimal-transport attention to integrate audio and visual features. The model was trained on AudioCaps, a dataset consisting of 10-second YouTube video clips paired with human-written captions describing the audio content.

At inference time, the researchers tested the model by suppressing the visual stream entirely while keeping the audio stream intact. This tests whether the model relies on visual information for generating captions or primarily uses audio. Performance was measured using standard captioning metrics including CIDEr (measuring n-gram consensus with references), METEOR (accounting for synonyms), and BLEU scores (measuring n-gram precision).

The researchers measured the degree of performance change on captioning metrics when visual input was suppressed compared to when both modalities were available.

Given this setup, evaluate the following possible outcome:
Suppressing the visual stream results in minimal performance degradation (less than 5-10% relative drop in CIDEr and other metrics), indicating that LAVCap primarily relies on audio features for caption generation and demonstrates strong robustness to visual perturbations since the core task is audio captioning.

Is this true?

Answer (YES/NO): NO